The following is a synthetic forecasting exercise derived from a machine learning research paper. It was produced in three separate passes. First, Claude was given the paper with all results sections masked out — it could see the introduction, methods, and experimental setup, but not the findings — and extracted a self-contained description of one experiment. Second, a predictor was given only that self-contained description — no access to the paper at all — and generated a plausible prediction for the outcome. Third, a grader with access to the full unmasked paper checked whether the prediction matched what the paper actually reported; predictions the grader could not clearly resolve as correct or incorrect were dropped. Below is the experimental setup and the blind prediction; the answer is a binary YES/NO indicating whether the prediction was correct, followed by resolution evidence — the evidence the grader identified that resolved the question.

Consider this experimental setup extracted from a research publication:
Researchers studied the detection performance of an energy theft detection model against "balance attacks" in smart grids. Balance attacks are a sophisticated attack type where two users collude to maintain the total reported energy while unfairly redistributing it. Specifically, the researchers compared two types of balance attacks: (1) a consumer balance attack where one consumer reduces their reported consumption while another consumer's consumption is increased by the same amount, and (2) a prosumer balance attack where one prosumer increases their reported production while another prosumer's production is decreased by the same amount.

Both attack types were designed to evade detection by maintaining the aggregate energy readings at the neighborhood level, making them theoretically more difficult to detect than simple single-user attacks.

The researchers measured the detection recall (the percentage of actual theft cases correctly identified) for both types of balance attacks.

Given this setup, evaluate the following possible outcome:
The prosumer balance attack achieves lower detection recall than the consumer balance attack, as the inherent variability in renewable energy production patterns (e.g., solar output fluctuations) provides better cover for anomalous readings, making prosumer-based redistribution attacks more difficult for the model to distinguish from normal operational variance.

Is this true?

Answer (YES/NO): YES